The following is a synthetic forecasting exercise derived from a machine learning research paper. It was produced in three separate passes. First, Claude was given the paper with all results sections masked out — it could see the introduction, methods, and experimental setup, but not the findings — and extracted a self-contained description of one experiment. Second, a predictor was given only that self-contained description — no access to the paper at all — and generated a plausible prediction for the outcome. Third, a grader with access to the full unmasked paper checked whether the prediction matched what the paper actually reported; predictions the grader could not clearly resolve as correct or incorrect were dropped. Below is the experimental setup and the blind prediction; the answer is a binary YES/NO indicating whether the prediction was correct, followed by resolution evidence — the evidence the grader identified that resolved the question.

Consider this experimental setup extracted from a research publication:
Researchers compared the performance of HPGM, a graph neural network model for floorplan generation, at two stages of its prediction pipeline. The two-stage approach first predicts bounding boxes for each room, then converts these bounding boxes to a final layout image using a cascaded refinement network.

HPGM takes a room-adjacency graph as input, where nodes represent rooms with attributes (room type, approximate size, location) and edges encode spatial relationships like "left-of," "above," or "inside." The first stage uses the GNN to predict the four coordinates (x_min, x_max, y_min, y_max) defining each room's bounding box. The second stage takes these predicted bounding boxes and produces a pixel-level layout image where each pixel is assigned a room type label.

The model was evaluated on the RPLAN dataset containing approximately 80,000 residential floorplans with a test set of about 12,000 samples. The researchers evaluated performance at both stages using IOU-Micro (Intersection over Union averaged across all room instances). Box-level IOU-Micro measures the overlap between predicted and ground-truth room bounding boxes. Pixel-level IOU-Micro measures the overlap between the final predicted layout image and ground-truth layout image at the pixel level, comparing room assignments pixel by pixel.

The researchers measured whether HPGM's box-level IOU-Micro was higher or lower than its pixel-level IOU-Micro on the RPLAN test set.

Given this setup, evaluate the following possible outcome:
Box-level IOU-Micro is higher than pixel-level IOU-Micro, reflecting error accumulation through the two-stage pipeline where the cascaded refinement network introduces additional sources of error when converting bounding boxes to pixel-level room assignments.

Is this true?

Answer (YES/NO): YES